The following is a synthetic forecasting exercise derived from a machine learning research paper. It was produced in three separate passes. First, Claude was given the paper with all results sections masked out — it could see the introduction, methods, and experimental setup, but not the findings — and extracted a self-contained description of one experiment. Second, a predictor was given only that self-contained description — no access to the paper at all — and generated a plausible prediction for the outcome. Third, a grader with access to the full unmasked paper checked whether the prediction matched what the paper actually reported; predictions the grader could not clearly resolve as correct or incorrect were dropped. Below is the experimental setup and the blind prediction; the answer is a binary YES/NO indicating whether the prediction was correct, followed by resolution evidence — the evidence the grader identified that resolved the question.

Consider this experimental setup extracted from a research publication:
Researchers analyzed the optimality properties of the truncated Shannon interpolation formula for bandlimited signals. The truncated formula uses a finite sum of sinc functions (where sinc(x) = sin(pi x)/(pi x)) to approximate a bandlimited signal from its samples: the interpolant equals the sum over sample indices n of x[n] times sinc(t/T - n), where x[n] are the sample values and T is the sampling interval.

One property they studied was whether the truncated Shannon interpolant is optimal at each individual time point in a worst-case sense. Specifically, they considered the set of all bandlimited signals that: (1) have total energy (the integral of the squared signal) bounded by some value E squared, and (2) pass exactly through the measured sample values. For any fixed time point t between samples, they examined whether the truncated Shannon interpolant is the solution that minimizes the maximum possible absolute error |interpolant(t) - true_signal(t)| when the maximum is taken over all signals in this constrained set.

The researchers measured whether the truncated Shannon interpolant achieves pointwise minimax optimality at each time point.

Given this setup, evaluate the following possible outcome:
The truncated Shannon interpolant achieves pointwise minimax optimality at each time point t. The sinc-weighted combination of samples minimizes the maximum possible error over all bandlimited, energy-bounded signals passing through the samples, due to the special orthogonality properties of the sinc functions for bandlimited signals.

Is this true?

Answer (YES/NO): YES